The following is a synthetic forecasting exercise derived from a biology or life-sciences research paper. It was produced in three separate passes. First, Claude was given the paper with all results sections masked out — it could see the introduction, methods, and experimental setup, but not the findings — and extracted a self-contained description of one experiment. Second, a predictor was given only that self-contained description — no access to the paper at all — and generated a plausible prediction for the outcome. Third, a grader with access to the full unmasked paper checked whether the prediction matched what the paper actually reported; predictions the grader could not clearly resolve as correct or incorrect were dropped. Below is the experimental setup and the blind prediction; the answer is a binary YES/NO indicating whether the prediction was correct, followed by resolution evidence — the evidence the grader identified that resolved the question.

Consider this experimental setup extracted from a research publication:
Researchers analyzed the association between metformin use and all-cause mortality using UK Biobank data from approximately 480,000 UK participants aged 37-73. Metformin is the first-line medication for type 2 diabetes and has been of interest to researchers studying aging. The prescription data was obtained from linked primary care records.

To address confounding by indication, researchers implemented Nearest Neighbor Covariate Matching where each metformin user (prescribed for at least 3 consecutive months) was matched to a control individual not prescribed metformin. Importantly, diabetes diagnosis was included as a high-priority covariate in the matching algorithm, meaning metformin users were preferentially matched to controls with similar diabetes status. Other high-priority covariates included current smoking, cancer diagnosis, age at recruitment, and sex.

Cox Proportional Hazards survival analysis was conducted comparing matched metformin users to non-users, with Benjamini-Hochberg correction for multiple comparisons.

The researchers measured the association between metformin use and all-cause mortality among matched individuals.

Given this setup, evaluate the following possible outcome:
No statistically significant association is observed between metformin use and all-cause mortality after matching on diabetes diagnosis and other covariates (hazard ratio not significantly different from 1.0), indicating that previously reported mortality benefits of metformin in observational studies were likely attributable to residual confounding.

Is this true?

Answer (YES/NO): YES